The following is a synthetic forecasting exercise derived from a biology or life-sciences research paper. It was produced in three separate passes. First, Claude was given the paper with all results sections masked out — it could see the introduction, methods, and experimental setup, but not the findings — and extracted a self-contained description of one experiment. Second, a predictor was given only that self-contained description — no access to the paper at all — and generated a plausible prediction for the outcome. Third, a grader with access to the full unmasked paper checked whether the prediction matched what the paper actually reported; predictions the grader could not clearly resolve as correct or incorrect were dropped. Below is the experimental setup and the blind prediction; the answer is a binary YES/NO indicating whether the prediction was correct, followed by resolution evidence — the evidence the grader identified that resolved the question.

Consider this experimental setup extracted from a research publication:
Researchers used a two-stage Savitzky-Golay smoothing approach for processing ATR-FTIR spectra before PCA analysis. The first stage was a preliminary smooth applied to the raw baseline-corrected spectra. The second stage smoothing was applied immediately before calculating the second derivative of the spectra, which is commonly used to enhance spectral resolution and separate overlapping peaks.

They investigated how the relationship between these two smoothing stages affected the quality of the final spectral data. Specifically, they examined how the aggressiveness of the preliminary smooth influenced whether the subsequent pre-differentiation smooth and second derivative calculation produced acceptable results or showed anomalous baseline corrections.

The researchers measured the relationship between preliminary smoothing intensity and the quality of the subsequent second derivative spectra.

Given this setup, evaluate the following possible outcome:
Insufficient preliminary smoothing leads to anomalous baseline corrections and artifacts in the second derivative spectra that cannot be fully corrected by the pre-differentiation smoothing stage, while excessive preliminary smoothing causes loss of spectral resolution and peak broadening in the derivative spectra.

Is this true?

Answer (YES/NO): NO